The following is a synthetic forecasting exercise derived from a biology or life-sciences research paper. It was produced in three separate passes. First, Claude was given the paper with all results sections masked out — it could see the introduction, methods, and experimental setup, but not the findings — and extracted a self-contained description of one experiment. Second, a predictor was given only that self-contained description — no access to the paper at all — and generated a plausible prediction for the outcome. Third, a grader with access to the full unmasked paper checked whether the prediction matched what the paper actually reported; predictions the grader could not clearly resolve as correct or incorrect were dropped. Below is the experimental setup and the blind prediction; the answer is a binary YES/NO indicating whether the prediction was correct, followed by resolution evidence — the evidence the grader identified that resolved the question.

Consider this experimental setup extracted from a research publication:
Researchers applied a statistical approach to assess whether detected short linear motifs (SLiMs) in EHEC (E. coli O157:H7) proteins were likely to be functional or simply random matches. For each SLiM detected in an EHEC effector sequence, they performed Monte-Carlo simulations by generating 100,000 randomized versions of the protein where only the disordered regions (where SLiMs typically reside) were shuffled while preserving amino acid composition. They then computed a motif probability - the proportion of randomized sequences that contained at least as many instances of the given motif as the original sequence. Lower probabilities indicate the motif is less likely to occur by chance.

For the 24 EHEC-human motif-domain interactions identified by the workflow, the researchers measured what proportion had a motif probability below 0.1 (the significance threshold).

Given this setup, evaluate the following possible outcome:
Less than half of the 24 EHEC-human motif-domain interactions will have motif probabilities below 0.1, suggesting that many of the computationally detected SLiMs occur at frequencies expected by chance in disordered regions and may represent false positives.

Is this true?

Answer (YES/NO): NO